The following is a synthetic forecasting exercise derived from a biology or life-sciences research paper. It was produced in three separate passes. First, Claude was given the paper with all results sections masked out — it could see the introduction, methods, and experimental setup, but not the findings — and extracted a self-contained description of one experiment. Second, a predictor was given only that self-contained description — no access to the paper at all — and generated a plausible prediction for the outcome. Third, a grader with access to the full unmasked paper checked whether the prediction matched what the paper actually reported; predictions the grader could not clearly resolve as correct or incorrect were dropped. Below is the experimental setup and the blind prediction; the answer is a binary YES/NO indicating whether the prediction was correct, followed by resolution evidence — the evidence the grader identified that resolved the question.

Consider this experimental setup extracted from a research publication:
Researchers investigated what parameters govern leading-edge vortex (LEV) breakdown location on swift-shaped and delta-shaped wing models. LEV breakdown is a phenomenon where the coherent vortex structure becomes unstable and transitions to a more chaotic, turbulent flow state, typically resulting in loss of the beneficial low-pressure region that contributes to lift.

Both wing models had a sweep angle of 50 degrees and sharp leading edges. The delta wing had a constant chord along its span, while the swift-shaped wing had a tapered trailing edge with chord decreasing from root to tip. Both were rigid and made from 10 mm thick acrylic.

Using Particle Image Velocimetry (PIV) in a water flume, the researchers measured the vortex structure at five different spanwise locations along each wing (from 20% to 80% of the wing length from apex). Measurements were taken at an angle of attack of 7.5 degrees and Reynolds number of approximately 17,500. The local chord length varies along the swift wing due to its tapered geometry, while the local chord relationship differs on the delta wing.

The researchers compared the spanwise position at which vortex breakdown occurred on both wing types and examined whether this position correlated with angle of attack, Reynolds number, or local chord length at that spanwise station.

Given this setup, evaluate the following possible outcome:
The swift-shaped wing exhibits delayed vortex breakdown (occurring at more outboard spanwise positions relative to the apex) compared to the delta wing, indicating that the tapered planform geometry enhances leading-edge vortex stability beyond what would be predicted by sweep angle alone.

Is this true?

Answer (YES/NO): NO